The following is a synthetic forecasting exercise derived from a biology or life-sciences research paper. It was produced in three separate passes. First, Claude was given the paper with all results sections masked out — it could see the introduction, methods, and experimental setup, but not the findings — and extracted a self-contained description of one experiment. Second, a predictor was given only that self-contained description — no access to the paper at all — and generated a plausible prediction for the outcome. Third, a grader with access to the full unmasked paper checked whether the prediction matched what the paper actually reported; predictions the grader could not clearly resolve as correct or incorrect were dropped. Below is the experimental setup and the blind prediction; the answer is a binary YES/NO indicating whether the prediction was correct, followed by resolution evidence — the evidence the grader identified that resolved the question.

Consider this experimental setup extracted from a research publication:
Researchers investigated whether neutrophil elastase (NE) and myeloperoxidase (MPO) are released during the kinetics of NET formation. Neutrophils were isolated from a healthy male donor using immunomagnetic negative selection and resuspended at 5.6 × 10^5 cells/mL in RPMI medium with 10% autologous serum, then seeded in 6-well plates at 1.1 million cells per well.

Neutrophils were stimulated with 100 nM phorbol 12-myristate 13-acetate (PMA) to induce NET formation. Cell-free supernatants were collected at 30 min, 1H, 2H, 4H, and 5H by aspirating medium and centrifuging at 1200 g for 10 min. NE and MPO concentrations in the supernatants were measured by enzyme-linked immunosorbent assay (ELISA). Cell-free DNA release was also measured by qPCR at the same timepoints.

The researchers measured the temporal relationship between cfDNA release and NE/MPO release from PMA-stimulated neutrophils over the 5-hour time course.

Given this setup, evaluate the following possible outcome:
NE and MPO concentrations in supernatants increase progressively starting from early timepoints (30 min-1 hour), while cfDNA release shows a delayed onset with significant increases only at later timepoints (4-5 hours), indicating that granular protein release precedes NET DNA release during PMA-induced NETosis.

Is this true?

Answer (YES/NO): NO